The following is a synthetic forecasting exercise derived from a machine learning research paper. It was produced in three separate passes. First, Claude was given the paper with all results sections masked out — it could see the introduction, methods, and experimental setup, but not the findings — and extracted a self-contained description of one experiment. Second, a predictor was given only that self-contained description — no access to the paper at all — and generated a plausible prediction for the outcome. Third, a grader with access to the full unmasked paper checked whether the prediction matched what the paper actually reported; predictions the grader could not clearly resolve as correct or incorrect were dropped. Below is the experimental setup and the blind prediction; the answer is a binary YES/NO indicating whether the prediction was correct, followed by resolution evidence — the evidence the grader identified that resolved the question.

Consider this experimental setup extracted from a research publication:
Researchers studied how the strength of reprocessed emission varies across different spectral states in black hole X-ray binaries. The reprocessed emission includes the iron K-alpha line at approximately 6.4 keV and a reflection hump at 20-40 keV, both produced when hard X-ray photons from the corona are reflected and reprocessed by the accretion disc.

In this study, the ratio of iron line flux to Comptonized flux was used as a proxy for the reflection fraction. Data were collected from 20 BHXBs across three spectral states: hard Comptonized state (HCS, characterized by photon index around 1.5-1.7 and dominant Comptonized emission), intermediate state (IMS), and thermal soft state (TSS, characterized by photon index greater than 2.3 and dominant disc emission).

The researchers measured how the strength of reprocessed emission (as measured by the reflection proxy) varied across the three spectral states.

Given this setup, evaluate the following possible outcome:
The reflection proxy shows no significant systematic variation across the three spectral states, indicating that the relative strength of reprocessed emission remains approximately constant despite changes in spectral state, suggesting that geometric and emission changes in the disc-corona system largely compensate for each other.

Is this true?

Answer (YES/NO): NO